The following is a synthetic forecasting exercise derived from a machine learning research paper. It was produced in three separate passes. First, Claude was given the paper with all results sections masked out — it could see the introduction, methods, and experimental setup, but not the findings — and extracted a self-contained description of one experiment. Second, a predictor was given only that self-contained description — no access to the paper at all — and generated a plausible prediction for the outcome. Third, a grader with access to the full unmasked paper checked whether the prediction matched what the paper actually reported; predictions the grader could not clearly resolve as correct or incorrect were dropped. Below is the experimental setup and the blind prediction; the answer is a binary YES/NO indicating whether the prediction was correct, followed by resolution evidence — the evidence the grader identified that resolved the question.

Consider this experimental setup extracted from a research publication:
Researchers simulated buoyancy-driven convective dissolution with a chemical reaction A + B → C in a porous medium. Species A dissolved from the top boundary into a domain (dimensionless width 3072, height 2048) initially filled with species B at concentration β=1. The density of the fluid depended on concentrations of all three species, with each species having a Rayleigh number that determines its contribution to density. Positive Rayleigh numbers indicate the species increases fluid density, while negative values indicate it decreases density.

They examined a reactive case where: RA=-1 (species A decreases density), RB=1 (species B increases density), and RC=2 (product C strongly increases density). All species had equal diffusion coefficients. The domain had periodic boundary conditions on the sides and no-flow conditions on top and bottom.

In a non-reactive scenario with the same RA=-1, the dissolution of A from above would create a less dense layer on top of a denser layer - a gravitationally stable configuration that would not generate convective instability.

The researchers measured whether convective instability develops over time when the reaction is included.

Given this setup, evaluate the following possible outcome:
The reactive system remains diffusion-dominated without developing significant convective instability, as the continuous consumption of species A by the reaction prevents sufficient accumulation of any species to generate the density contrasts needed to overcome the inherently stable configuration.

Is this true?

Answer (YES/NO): NO